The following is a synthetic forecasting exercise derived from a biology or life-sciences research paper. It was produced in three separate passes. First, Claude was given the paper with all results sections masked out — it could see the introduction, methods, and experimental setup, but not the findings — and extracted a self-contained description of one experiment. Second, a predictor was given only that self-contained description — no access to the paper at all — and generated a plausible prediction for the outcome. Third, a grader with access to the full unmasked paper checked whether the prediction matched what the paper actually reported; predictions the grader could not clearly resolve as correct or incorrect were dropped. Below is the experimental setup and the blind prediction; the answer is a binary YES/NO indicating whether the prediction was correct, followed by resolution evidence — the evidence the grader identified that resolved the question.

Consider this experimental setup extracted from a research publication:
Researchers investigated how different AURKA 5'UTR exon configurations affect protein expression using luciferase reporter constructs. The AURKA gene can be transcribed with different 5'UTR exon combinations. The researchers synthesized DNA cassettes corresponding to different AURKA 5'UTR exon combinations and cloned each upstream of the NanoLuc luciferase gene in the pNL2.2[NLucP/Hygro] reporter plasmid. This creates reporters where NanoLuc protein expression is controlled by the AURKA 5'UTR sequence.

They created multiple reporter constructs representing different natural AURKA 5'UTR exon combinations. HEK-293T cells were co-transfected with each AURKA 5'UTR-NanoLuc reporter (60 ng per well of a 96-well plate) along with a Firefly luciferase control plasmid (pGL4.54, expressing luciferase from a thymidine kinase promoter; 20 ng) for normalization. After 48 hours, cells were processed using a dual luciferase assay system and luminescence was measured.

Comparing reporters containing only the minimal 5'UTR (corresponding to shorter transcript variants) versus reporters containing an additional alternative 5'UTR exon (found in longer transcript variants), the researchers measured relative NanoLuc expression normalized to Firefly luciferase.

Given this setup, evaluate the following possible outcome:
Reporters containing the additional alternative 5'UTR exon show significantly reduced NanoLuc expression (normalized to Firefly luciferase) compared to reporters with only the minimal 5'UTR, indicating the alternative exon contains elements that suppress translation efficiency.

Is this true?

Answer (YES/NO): NO